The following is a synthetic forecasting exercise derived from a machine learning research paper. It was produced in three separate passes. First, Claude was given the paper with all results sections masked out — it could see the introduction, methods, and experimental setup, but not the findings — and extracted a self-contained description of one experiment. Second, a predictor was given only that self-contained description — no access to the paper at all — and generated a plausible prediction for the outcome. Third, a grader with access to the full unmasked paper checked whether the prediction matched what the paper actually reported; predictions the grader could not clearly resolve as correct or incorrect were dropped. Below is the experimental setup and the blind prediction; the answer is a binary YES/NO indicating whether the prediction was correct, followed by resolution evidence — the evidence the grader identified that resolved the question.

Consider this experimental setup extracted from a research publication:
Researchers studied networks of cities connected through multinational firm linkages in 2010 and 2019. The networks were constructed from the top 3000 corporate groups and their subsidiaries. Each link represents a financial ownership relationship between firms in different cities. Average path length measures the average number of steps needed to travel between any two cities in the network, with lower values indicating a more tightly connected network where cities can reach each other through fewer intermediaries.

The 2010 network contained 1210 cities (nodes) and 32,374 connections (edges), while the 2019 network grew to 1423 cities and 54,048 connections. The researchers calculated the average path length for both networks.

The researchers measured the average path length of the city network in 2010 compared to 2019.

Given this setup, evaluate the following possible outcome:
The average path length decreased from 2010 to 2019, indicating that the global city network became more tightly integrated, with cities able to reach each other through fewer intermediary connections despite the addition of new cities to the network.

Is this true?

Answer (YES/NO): YES